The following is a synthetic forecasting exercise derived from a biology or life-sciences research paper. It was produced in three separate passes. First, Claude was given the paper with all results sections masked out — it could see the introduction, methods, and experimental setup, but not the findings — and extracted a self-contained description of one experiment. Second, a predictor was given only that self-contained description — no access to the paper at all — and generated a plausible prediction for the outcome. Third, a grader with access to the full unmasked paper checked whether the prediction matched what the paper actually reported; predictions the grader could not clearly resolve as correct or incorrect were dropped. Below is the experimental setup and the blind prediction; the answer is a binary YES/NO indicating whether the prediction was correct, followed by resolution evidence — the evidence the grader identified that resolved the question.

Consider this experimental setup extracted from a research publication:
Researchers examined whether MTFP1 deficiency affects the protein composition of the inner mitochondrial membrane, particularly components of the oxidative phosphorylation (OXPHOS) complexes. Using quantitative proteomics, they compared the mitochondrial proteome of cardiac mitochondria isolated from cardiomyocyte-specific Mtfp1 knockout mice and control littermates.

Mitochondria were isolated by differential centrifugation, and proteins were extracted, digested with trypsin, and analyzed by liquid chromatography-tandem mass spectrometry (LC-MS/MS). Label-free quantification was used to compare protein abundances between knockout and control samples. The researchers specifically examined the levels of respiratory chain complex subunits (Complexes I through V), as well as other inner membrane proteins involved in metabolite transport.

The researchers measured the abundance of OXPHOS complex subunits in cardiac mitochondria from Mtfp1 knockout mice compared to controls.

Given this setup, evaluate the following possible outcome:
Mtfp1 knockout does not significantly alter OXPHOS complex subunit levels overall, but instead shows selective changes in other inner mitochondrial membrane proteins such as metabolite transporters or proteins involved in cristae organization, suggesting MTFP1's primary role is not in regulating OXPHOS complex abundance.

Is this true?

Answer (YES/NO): NO